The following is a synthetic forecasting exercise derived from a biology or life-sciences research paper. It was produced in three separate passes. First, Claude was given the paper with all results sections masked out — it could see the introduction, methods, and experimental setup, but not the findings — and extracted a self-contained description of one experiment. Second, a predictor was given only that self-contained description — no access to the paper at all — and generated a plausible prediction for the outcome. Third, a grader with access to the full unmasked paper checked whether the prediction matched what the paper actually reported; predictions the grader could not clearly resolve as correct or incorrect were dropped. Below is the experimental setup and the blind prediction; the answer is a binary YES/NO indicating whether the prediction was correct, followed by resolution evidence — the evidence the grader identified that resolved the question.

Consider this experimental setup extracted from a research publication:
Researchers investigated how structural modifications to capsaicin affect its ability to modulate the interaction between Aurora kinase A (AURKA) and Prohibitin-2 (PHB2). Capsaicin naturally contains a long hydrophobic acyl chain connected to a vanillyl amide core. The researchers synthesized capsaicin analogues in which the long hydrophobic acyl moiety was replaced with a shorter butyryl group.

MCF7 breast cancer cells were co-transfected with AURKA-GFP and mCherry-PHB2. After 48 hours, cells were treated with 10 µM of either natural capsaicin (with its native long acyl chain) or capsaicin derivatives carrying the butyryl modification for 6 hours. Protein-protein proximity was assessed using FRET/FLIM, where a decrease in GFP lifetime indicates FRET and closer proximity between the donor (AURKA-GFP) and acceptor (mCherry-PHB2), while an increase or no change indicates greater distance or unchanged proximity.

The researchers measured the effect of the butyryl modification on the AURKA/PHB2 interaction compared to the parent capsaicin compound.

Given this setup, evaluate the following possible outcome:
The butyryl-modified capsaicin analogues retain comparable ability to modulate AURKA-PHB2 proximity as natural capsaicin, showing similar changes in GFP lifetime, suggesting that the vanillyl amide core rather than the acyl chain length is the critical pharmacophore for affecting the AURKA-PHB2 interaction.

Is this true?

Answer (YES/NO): NO